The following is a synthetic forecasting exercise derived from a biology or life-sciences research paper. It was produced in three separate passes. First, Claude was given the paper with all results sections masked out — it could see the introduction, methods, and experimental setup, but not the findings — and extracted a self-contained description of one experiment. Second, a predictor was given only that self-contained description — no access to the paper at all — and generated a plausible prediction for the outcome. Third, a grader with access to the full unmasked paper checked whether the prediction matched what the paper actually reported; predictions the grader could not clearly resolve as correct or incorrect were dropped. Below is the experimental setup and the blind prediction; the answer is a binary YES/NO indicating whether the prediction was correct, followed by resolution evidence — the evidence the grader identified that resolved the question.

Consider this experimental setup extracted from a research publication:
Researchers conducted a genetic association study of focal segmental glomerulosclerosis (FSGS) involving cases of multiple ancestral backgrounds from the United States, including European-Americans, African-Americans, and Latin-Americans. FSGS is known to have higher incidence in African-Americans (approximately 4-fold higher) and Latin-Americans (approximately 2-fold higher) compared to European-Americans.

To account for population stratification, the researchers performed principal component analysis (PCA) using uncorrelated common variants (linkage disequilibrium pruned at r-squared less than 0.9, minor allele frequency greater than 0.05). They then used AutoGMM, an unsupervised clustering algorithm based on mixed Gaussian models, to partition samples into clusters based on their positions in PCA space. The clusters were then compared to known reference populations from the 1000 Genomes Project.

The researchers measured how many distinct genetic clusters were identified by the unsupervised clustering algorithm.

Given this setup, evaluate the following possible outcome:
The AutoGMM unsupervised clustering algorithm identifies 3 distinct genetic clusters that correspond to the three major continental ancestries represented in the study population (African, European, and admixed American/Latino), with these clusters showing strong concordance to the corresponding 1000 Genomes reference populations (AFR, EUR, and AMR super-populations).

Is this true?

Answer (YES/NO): NO